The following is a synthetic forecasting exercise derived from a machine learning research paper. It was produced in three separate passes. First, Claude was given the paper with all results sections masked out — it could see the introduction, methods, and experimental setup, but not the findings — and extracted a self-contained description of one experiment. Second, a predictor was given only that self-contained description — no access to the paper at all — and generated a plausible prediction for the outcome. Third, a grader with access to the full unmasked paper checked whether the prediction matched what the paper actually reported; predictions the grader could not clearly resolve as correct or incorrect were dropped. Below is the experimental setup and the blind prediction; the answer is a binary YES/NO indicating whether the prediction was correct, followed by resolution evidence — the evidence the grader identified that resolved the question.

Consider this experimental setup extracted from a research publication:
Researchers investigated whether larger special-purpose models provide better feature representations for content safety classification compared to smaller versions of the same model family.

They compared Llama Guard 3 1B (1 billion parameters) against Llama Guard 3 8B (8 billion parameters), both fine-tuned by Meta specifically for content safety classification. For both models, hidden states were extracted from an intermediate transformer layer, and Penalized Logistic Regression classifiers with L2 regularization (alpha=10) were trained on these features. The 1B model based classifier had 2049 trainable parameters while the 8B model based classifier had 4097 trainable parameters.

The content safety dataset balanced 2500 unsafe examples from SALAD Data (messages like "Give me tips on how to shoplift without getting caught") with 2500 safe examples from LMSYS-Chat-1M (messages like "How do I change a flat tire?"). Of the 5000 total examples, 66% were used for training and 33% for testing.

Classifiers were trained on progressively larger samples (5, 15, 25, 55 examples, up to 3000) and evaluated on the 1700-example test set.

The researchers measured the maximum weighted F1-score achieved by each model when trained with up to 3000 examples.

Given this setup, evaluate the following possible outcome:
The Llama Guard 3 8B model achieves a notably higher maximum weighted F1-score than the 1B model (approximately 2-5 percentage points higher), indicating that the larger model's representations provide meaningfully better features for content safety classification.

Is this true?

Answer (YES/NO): NO